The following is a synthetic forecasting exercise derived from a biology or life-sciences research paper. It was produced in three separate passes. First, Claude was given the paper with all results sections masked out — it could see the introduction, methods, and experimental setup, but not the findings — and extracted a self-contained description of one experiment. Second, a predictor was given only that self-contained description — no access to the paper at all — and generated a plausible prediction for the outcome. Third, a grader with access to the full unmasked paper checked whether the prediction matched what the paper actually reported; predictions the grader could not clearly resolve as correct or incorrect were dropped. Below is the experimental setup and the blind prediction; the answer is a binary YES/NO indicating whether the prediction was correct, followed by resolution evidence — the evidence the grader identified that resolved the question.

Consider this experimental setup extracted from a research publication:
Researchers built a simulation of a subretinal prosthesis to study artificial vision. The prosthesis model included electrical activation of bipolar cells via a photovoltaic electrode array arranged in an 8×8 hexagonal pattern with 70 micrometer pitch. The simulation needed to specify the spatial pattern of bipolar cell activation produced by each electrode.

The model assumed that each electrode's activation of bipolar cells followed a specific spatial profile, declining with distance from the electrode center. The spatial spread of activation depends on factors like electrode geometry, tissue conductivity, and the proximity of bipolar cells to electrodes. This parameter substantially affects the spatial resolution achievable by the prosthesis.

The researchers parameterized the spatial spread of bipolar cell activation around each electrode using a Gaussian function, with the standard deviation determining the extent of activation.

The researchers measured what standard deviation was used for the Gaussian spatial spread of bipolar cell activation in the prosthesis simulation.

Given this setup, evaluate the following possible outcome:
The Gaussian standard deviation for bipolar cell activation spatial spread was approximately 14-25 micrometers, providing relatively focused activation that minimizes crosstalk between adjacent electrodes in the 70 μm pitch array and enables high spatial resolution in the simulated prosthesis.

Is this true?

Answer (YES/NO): NO